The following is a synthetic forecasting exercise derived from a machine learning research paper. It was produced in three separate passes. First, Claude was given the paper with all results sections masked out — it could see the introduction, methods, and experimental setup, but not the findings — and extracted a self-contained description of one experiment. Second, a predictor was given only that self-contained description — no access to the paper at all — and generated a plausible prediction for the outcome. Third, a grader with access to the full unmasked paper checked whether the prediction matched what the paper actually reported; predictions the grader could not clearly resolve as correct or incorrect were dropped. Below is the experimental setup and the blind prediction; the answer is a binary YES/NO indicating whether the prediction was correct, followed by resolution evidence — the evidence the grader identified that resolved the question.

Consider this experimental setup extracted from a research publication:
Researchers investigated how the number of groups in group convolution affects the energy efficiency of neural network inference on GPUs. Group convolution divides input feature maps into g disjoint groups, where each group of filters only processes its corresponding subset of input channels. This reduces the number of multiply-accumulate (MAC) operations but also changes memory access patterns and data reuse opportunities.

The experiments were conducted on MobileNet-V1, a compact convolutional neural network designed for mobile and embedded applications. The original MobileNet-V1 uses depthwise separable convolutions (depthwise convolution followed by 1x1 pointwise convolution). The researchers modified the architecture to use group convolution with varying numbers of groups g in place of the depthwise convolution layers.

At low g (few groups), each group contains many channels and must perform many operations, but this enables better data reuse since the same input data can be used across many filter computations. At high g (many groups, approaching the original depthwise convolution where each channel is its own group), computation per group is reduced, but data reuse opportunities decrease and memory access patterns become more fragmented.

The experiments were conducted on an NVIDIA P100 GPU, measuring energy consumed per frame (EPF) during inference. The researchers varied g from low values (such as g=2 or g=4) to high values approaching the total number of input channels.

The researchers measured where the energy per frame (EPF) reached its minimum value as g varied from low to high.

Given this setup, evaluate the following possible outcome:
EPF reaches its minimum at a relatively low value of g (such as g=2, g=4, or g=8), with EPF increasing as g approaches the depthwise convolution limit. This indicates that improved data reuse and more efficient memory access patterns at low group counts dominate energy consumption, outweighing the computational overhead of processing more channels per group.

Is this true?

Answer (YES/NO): NO